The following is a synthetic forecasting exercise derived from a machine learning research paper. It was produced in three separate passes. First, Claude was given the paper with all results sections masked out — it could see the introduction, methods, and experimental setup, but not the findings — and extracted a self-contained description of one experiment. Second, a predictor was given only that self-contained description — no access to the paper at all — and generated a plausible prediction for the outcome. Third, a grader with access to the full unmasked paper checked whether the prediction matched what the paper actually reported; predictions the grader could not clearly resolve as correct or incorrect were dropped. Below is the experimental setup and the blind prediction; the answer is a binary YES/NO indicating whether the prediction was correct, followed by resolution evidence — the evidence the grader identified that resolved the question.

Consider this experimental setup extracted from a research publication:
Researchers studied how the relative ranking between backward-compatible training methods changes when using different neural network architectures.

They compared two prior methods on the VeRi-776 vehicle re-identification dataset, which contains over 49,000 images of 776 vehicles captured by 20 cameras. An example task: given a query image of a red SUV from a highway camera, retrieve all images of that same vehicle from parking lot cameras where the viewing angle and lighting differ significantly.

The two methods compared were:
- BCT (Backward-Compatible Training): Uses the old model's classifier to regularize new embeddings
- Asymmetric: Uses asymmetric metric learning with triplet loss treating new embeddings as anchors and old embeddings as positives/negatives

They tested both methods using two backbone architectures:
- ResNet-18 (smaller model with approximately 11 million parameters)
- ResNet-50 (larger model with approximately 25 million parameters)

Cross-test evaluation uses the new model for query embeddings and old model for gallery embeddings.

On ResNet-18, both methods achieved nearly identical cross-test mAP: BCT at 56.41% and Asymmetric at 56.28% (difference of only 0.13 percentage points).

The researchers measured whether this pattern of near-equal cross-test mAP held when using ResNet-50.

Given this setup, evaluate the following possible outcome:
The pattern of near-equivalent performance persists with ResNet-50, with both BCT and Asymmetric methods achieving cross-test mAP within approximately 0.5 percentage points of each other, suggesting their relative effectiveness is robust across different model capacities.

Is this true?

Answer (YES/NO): NO